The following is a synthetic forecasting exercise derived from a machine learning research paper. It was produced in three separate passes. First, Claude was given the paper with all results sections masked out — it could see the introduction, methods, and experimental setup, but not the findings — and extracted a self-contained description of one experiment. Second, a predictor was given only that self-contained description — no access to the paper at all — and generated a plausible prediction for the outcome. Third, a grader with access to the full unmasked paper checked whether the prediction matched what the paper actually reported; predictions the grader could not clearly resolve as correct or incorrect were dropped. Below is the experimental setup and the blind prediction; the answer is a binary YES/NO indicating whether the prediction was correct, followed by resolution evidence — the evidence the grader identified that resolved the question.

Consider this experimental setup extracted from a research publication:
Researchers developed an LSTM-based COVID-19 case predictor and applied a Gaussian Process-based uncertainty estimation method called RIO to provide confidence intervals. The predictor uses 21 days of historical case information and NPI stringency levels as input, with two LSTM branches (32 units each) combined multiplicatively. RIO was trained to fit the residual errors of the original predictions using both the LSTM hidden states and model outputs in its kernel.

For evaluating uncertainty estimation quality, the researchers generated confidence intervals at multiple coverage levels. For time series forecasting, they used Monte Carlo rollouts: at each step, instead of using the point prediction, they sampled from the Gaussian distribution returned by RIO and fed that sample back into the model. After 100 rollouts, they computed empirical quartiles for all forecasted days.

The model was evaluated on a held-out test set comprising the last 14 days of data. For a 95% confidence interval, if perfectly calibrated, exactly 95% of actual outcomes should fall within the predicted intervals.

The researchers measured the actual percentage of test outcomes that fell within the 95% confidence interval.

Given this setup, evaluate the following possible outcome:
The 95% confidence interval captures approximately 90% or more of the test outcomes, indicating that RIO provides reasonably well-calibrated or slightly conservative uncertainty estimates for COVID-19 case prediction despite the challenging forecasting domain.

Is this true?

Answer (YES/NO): YES